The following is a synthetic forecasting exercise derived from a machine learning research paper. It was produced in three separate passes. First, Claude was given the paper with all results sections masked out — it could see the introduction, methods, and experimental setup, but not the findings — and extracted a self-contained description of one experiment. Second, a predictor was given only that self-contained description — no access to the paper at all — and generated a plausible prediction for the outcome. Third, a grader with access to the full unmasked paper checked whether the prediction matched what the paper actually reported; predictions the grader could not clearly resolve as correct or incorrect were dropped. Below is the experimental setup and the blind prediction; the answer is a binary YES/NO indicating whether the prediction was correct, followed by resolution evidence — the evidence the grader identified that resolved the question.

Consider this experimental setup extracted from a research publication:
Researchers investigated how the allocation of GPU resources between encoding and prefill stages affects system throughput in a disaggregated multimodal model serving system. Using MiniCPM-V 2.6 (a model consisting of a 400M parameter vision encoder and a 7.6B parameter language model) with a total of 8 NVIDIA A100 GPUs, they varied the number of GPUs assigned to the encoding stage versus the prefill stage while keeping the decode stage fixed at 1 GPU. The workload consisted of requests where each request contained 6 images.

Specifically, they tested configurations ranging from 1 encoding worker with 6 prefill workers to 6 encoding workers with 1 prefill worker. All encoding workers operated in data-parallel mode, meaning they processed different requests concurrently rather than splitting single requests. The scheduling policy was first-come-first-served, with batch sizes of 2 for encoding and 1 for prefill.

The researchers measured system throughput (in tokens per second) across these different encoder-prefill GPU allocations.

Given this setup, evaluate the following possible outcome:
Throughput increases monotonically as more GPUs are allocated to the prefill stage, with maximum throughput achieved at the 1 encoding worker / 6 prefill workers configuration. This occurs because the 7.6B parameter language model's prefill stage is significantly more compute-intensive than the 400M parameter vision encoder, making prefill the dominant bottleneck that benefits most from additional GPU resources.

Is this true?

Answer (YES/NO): NO